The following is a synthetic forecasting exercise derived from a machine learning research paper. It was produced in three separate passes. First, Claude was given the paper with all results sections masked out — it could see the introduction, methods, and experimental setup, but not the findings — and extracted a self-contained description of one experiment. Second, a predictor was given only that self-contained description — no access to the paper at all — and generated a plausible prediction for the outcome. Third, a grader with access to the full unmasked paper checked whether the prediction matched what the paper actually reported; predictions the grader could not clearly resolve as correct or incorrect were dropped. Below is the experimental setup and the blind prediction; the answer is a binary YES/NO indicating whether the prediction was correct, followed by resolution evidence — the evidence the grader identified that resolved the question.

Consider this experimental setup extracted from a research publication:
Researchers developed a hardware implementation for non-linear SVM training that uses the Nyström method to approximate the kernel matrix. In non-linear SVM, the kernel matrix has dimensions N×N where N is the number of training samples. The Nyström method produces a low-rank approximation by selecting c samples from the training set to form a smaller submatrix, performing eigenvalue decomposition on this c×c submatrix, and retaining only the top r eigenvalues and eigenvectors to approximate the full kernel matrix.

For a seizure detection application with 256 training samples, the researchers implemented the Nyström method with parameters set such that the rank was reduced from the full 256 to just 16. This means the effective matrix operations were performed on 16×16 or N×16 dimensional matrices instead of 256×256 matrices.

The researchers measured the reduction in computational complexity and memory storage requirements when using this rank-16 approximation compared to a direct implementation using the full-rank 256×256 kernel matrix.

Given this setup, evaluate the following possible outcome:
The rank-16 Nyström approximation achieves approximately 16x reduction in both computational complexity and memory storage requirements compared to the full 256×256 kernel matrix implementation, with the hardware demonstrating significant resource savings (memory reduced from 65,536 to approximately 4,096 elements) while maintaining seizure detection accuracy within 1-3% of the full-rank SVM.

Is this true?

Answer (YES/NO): NO